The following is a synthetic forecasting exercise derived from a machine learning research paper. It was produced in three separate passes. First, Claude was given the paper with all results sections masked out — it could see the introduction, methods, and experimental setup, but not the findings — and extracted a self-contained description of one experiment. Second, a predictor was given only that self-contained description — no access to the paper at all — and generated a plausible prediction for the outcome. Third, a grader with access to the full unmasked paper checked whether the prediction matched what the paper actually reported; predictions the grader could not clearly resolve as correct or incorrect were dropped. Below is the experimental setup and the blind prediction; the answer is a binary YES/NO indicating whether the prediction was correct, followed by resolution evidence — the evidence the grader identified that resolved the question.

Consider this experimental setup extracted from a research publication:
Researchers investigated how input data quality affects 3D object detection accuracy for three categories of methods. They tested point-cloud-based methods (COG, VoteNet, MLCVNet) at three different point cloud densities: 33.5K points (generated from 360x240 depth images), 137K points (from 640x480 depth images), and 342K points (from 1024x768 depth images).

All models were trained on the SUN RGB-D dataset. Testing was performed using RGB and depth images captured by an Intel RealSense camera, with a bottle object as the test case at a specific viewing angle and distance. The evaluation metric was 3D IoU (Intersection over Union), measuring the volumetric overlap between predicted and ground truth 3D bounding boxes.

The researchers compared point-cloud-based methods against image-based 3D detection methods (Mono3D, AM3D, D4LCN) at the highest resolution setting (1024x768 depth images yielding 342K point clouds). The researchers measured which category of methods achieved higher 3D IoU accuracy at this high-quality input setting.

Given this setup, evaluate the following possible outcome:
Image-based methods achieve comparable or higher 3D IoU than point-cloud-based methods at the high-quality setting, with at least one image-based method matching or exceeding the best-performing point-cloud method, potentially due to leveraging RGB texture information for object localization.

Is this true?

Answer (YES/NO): NO